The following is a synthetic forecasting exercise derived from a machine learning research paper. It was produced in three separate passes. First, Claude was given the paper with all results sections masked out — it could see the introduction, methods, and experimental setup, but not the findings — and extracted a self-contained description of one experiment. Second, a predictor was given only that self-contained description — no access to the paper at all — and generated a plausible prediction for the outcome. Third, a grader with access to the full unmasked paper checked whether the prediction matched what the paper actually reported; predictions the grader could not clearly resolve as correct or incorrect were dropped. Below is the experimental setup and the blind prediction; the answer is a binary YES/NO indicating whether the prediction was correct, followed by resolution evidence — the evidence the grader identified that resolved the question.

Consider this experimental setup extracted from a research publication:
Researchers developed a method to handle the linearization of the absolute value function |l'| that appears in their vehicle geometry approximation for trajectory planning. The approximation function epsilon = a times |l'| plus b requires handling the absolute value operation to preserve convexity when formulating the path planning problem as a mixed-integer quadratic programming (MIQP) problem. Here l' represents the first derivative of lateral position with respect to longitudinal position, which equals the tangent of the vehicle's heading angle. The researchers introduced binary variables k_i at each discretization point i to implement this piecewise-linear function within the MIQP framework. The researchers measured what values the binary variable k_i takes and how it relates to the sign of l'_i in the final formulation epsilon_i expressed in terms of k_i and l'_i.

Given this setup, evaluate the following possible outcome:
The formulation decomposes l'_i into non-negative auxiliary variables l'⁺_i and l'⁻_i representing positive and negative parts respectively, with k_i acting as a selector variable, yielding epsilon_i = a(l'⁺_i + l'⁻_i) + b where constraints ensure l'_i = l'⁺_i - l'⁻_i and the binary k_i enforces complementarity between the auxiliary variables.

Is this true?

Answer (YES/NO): NO